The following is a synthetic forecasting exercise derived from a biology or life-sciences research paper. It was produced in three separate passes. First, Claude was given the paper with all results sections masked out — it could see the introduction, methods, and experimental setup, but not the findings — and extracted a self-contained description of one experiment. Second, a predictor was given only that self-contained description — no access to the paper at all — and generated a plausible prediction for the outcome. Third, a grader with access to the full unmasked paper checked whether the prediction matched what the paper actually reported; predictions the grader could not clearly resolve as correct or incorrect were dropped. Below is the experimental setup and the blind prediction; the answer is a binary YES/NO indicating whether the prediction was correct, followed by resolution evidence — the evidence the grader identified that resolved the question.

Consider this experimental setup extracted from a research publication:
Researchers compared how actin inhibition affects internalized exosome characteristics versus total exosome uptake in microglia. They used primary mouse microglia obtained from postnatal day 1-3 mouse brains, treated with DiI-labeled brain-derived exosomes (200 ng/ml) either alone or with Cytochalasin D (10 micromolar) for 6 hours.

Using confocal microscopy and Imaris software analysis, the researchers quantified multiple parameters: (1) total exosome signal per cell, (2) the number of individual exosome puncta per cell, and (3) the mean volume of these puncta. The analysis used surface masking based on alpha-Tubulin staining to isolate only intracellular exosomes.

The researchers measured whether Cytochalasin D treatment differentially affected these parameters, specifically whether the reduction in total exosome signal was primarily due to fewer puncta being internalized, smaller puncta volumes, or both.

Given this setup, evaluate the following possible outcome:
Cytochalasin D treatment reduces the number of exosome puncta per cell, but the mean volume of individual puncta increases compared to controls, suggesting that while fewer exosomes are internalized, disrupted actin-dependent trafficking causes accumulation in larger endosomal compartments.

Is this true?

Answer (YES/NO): NO